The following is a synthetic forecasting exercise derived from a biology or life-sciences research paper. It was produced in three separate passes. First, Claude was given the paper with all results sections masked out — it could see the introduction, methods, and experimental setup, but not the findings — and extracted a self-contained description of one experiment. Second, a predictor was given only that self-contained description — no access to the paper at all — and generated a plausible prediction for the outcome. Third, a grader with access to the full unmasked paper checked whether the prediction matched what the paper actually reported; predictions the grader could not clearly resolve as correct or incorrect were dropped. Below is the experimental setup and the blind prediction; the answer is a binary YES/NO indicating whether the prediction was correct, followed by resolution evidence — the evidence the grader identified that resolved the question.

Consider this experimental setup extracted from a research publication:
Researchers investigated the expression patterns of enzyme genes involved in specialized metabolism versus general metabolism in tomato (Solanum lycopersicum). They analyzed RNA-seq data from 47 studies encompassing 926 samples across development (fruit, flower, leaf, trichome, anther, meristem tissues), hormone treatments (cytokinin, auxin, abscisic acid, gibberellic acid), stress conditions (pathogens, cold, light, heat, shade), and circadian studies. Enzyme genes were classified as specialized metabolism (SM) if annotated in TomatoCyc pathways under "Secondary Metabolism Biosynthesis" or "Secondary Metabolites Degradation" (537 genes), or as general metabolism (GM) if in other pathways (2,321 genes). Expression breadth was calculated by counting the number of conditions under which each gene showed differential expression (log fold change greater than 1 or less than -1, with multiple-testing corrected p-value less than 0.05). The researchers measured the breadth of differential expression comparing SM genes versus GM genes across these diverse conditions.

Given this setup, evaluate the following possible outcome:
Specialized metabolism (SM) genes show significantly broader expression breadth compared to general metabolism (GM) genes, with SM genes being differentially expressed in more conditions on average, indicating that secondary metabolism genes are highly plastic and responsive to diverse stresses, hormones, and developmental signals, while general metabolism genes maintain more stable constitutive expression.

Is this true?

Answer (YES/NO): YES